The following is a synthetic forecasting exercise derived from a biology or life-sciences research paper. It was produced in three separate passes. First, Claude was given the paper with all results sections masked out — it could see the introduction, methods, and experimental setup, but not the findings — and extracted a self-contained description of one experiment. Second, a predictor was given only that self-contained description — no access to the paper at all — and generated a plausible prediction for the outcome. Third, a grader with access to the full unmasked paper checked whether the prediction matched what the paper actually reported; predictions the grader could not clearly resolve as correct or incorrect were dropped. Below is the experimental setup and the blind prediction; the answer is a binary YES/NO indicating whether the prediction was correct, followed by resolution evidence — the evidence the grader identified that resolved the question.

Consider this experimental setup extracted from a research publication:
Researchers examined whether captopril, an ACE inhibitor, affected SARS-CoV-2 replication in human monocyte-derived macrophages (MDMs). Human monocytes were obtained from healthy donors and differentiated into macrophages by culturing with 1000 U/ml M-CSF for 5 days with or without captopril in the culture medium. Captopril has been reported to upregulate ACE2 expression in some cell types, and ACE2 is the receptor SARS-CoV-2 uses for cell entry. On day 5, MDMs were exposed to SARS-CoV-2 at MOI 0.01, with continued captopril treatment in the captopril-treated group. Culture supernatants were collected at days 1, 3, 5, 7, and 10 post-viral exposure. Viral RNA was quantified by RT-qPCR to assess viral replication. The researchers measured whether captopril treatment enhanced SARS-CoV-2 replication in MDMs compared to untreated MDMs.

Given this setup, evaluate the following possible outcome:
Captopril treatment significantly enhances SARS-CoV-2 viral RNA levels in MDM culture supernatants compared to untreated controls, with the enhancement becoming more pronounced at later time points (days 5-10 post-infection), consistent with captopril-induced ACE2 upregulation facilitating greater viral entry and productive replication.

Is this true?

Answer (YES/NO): NO